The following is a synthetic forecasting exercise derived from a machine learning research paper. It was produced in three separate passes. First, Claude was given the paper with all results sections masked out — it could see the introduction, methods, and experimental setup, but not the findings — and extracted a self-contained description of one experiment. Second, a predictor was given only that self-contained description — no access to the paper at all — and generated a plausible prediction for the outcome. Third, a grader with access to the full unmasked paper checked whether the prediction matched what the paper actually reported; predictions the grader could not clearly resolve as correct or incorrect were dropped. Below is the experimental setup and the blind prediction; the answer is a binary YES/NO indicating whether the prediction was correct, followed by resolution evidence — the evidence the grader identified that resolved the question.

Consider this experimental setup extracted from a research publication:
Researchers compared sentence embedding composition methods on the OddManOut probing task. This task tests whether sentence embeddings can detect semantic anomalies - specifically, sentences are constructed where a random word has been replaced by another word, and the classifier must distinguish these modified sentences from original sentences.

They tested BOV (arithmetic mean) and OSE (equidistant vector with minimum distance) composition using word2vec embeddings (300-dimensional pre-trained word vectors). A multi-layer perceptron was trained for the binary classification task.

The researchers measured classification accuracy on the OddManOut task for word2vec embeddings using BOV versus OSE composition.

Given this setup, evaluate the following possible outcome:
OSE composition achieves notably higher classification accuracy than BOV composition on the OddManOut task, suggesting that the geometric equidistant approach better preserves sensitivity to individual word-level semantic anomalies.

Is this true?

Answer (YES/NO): NO